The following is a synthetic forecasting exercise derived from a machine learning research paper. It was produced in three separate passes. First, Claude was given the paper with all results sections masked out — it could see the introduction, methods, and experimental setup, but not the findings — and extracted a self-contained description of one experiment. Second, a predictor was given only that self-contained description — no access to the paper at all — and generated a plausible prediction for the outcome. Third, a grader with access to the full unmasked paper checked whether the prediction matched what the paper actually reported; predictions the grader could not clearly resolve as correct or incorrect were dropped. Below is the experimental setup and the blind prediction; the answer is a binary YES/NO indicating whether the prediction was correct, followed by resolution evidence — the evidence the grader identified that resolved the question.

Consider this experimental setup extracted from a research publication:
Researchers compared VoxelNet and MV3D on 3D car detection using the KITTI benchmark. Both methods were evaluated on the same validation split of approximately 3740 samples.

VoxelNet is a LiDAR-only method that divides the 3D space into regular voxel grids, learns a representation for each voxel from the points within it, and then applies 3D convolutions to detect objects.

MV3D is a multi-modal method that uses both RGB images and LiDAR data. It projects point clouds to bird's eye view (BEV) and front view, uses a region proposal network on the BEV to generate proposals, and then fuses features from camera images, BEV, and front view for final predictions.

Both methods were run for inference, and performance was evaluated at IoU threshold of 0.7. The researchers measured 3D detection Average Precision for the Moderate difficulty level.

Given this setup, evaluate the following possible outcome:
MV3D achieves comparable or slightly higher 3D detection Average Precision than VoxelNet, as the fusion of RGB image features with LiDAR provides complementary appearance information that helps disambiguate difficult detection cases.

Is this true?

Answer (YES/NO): NO